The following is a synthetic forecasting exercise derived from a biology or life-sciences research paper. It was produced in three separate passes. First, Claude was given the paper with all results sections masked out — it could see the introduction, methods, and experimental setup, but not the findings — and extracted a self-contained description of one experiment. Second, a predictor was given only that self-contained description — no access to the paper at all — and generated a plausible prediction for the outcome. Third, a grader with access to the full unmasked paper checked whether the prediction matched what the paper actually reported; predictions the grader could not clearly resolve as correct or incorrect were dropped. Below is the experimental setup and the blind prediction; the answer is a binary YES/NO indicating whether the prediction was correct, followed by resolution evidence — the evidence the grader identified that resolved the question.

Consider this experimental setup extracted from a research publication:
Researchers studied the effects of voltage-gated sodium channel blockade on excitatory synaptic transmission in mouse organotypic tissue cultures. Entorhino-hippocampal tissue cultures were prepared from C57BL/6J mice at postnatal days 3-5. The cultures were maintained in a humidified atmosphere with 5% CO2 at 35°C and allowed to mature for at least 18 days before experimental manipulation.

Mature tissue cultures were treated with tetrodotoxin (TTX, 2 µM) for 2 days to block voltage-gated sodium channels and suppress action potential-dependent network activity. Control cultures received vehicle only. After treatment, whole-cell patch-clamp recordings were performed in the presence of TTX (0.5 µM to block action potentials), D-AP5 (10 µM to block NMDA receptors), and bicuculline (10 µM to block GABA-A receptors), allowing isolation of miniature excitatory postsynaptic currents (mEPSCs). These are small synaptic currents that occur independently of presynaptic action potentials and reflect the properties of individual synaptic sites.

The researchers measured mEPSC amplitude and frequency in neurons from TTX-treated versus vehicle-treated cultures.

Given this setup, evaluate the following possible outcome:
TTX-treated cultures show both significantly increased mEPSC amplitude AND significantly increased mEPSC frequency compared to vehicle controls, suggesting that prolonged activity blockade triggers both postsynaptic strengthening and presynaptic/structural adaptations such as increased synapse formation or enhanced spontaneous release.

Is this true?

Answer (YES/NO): YES